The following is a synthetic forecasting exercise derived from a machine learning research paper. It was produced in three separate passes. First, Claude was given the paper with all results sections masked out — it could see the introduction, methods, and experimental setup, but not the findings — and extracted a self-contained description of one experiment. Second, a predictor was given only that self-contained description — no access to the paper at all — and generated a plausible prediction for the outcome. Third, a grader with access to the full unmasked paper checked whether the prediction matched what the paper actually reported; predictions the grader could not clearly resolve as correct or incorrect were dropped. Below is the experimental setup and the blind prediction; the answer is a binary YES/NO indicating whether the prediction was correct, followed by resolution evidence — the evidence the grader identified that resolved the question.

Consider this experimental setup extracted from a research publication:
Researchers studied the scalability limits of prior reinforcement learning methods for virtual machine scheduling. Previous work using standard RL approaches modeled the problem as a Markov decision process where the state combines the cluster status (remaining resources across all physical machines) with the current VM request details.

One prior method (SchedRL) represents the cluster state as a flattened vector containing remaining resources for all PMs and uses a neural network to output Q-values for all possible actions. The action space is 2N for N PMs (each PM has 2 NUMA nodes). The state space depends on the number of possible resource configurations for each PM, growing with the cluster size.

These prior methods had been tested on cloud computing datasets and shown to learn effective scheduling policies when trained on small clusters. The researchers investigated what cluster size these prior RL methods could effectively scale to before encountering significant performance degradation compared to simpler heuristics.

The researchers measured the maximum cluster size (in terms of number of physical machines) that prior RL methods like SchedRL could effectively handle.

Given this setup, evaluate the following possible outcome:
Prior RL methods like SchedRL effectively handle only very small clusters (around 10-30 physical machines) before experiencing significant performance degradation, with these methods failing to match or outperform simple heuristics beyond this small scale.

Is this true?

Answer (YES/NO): NO